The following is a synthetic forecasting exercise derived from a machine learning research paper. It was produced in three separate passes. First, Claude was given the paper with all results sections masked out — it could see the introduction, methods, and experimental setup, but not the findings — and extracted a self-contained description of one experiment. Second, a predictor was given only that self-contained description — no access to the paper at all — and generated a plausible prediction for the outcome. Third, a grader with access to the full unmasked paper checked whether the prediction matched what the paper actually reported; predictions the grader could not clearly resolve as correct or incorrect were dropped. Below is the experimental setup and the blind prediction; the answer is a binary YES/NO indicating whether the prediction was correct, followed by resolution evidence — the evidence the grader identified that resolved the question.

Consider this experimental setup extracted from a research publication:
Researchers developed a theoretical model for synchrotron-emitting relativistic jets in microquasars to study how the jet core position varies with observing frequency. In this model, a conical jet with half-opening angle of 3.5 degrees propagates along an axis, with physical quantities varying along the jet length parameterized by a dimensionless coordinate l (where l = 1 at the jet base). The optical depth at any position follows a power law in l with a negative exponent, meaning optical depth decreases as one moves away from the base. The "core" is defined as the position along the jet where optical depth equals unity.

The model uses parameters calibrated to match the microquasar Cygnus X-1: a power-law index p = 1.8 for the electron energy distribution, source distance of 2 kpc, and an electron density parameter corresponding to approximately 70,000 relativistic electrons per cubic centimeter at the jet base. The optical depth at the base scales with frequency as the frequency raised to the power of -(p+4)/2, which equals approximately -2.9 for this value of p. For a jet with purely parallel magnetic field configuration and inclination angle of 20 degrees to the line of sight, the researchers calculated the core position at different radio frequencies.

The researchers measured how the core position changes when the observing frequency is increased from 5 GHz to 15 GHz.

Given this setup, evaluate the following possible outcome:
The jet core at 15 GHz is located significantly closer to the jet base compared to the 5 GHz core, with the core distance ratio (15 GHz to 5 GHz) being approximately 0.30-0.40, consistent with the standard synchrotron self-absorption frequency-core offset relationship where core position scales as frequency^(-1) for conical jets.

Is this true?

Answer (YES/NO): NO